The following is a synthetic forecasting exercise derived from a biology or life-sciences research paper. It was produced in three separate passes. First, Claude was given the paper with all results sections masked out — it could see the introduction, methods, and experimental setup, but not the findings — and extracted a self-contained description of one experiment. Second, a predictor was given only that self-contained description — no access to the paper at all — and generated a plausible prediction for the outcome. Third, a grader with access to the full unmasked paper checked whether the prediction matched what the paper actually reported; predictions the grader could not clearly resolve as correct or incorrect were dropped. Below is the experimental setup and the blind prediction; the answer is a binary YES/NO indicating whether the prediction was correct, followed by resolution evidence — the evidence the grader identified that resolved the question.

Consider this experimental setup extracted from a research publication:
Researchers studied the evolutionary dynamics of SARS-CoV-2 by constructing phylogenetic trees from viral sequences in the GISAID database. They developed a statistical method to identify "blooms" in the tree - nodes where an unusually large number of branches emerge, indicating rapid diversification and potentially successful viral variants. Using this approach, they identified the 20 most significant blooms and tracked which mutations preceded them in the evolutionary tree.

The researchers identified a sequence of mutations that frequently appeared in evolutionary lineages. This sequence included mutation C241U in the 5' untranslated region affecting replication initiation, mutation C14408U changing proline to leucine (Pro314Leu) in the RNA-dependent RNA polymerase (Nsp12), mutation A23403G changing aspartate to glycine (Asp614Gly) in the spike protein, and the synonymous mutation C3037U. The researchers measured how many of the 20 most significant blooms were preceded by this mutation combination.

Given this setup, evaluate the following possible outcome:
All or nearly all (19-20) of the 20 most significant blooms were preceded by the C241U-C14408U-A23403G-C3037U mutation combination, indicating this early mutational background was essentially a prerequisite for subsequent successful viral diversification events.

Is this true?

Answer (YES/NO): NO